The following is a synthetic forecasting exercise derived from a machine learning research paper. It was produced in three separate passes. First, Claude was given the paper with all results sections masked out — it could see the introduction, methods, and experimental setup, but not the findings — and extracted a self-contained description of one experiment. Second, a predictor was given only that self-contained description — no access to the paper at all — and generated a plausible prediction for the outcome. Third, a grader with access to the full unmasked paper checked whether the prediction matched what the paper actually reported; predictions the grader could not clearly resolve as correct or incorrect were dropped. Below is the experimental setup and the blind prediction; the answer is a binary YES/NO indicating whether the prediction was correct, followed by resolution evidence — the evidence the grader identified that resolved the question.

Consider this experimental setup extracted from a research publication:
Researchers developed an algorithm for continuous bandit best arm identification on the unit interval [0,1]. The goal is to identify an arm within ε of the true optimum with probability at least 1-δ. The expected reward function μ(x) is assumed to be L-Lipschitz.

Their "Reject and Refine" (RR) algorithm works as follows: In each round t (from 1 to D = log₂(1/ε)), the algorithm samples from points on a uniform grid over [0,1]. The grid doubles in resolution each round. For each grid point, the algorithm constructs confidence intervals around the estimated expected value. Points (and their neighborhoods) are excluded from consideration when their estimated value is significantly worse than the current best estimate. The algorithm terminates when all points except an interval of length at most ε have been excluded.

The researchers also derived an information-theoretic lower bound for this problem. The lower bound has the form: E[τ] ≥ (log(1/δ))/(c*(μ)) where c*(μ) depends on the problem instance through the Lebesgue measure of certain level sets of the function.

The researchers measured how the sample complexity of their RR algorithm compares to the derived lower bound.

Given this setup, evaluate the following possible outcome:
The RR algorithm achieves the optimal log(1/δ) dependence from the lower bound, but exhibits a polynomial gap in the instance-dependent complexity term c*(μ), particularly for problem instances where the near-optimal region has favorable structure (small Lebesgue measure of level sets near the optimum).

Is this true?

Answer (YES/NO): NO